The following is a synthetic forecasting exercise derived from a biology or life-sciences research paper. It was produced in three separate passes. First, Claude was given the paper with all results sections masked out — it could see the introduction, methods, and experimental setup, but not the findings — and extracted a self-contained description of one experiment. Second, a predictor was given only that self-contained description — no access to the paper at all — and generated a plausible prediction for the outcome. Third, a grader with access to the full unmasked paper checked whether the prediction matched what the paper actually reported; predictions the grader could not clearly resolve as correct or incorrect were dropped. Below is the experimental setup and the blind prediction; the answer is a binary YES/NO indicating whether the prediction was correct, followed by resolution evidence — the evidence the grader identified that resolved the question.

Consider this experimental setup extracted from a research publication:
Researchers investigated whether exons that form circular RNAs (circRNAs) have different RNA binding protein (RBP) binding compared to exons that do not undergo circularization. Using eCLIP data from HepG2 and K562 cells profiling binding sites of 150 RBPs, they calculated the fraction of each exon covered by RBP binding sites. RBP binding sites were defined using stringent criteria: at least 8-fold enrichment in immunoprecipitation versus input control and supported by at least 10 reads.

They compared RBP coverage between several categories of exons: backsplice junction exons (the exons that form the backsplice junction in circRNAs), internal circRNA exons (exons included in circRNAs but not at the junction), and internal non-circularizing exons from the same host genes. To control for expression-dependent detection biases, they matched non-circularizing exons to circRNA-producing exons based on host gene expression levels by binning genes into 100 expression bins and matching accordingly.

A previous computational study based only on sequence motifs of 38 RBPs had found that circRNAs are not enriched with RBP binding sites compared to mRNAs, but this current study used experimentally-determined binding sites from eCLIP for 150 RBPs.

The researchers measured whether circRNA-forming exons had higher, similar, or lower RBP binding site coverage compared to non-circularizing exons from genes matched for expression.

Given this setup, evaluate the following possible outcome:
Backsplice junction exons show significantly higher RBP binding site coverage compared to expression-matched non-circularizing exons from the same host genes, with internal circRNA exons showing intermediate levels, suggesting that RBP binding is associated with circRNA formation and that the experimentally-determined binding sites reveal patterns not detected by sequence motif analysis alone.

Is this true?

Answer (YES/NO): NO